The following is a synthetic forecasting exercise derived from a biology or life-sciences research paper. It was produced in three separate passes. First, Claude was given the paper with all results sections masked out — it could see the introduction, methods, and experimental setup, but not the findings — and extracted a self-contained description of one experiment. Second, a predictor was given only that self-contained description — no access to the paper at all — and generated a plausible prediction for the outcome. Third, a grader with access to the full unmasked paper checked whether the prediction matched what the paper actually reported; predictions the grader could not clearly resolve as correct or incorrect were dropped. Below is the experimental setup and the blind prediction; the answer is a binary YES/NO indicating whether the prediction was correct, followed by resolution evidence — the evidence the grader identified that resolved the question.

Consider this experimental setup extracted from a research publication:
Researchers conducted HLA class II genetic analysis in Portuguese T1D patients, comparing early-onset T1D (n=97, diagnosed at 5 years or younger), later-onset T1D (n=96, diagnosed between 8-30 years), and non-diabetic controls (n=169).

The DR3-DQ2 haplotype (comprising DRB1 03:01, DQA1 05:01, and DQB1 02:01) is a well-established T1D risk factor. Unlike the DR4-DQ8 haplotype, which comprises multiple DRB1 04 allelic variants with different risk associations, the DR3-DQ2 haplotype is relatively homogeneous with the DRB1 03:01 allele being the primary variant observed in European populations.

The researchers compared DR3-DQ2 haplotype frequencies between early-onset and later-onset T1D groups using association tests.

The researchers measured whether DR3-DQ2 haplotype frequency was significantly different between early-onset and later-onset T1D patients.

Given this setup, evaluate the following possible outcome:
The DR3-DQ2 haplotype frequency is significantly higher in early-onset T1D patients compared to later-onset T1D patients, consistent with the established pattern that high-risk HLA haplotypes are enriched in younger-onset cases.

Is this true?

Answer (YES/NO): NO